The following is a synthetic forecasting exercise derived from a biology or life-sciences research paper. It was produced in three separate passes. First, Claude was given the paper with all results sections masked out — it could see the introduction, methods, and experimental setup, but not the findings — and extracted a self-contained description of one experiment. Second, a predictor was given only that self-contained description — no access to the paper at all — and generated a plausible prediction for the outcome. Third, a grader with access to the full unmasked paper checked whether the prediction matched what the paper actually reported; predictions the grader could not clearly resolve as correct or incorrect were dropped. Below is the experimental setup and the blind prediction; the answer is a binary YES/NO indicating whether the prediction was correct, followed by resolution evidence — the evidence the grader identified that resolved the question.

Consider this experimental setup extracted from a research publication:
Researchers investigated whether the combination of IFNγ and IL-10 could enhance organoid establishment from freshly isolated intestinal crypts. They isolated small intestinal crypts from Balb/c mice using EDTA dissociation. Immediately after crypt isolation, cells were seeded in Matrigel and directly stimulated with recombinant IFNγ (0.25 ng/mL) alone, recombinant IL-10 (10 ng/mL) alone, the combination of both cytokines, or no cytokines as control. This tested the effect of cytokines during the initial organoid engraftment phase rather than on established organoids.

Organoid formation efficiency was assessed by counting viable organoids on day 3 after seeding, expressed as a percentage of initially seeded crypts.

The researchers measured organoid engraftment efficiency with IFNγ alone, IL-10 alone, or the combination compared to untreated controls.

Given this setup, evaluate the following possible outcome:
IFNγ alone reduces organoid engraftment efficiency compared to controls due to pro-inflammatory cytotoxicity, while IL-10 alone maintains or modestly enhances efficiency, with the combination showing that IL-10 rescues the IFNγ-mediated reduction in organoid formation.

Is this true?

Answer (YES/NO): NO